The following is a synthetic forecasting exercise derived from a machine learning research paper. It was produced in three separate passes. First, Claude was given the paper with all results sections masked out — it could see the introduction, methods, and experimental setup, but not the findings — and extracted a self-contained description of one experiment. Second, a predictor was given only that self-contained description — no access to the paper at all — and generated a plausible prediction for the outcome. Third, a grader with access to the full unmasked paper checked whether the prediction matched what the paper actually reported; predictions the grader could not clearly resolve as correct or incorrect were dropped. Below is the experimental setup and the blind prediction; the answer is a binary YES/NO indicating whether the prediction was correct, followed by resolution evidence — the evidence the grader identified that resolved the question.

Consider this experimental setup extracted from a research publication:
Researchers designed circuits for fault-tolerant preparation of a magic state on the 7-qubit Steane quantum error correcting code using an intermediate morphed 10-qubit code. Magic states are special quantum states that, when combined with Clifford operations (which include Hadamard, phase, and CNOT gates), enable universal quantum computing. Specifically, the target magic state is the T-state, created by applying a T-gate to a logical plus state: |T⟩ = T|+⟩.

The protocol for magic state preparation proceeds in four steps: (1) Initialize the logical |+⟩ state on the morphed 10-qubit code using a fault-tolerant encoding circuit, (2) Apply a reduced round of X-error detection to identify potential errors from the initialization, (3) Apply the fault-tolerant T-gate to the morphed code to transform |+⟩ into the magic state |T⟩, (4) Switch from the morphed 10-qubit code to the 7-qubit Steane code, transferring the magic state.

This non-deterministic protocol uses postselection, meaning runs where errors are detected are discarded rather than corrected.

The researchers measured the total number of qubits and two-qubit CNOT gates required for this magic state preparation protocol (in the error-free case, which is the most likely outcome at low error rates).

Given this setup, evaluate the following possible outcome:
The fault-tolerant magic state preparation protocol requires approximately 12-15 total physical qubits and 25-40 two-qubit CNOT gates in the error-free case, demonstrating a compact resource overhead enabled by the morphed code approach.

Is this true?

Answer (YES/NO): YES